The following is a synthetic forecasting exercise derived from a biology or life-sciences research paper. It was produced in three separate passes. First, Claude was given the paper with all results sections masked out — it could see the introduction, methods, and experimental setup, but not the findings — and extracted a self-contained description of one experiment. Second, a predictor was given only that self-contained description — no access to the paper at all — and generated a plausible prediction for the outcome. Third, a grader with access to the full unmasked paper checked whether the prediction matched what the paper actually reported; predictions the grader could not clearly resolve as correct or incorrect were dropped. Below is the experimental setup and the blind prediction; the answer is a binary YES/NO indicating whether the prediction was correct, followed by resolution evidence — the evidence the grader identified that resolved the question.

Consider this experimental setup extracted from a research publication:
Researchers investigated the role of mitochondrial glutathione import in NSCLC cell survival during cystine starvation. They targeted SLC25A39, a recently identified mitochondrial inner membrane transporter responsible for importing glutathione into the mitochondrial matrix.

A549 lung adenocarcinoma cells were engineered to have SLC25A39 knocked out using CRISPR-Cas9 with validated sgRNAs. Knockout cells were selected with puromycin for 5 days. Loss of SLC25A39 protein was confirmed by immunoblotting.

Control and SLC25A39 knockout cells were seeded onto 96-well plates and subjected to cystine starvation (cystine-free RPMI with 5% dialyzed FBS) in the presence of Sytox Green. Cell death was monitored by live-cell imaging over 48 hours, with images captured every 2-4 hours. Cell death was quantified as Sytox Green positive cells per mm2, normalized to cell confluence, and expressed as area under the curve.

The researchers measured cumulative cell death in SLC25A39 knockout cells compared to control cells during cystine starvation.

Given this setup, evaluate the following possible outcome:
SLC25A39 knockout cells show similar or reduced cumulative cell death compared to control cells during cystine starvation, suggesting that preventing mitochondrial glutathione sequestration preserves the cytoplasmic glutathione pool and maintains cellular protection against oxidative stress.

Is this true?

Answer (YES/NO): YES